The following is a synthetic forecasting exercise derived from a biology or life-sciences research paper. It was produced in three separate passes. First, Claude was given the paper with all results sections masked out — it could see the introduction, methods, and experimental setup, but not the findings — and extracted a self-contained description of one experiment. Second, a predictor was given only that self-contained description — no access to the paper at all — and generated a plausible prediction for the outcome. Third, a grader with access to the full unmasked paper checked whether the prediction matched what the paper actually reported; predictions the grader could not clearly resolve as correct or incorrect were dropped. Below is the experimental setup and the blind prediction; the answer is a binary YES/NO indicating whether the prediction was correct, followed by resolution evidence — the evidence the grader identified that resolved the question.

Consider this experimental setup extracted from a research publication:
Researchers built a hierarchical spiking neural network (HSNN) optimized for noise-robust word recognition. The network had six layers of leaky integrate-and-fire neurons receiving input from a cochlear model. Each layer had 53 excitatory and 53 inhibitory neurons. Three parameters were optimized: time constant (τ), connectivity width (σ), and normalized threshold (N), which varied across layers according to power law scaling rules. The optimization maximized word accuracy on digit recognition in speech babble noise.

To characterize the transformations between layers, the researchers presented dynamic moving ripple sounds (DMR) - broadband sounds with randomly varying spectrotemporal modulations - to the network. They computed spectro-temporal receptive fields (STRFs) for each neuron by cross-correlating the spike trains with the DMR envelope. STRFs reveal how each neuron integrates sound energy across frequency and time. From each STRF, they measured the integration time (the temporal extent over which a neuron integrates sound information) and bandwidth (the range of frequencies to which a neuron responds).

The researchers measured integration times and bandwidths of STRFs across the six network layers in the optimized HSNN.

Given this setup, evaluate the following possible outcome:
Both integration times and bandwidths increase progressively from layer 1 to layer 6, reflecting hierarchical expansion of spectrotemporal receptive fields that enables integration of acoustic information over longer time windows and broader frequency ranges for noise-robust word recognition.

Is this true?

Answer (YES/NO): NO